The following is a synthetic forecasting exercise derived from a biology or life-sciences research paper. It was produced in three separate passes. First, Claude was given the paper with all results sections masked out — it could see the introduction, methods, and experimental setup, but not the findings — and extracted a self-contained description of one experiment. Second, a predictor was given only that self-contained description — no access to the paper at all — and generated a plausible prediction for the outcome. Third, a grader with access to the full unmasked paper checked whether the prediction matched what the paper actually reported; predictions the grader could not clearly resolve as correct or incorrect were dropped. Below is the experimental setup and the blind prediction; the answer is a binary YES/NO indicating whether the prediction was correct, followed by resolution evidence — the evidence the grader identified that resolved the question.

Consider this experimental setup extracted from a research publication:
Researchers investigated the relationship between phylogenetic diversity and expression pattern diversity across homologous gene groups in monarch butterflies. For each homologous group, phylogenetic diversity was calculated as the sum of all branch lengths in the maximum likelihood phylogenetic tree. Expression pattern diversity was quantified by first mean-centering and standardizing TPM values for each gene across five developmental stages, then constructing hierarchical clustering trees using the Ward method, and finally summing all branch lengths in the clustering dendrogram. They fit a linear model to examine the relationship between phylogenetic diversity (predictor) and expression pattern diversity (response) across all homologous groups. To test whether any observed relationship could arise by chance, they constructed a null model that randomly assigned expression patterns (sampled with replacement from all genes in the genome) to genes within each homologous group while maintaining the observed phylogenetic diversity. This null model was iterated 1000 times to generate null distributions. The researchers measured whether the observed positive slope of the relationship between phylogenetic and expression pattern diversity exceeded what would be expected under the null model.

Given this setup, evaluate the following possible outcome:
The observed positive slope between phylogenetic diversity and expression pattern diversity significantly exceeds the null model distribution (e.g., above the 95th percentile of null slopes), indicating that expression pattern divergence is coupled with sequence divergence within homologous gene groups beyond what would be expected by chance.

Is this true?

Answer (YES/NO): NO